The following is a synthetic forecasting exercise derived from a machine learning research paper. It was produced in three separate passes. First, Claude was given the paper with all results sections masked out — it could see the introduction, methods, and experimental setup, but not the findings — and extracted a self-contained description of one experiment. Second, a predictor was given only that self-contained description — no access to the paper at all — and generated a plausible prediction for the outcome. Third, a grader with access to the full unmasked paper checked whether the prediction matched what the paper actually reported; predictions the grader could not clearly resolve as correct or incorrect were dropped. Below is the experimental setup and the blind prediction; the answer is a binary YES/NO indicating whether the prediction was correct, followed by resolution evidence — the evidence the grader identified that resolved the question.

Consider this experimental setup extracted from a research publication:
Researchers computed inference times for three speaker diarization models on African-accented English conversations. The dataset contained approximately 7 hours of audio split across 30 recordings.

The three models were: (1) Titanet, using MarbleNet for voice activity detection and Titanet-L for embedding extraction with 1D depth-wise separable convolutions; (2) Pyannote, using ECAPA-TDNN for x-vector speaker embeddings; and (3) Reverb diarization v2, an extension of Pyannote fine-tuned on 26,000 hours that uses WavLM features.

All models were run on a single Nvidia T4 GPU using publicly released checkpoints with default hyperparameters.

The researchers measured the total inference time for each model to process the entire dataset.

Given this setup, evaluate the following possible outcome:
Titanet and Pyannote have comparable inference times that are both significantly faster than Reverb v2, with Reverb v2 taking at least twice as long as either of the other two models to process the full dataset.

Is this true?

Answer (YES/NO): NO